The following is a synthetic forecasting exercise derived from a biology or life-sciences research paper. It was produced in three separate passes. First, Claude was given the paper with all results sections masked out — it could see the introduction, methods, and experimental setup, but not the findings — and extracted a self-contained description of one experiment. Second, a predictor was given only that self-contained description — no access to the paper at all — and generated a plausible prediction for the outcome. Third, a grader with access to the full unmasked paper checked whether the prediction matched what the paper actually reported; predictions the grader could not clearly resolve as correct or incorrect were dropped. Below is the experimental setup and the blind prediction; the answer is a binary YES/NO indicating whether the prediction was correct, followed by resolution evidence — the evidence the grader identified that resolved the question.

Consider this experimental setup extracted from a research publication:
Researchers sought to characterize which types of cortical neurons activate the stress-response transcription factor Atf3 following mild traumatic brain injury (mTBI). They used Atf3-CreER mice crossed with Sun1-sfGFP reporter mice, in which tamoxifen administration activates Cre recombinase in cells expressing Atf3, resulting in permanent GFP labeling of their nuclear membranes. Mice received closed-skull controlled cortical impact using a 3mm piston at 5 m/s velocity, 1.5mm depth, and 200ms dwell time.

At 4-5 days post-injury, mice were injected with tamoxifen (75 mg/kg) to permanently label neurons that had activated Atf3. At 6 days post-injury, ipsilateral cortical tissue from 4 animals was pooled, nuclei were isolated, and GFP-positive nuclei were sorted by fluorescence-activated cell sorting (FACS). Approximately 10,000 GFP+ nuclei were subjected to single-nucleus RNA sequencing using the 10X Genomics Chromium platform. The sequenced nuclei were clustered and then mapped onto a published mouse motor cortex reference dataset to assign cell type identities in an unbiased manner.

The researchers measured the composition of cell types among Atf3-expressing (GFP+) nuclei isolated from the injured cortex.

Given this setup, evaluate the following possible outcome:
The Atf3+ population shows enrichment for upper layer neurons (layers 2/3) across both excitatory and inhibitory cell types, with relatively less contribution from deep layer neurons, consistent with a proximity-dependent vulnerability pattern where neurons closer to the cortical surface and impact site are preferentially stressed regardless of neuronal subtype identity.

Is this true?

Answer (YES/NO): NO